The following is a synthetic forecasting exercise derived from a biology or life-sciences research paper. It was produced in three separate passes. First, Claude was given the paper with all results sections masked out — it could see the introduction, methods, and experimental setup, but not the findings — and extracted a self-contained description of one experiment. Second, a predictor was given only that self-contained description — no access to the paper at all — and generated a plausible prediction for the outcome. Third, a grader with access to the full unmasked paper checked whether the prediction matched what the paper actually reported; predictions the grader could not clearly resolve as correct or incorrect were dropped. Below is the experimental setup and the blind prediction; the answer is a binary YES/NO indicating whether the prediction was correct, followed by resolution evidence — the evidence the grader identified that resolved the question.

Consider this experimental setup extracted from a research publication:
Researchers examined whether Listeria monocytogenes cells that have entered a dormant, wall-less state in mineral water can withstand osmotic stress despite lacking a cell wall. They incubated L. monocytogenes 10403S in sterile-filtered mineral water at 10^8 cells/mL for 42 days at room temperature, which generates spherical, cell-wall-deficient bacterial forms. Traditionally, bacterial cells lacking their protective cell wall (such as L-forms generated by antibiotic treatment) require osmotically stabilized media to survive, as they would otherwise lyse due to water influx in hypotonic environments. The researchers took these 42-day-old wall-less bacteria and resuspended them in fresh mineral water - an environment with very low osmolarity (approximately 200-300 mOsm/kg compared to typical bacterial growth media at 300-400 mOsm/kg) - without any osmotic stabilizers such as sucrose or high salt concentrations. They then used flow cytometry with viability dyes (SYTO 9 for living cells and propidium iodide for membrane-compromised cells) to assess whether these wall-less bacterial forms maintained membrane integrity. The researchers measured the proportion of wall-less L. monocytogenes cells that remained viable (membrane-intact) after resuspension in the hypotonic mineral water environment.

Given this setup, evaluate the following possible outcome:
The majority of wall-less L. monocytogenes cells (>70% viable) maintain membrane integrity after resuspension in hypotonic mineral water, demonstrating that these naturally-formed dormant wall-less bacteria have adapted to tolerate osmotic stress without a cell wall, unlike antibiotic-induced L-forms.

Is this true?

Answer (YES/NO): YES